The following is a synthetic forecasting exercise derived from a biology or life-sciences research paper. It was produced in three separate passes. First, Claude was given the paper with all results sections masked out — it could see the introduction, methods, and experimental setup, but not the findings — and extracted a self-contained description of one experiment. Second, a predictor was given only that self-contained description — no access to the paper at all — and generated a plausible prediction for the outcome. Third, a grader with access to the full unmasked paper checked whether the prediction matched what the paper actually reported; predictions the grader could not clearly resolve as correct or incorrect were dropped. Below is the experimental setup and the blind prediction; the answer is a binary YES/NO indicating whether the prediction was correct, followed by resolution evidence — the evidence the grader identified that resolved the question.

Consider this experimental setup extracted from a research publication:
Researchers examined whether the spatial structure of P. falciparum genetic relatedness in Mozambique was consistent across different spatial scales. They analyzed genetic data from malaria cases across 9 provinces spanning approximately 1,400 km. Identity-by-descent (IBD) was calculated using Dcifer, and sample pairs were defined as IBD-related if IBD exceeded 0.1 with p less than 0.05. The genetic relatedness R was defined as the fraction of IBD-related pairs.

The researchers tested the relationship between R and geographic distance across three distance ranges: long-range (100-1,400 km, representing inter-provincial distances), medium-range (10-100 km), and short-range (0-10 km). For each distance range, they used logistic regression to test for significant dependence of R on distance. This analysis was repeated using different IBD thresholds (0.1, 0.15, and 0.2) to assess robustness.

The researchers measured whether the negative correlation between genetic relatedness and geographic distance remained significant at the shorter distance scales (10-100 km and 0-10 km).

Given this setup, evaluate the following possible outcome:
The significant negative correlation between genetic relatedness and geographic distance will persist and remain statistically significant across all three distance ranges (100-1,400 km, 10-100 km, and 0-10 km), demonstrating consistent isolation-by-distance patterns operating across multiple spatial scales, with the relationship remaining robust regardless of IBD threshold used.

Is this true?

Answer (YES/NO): NO